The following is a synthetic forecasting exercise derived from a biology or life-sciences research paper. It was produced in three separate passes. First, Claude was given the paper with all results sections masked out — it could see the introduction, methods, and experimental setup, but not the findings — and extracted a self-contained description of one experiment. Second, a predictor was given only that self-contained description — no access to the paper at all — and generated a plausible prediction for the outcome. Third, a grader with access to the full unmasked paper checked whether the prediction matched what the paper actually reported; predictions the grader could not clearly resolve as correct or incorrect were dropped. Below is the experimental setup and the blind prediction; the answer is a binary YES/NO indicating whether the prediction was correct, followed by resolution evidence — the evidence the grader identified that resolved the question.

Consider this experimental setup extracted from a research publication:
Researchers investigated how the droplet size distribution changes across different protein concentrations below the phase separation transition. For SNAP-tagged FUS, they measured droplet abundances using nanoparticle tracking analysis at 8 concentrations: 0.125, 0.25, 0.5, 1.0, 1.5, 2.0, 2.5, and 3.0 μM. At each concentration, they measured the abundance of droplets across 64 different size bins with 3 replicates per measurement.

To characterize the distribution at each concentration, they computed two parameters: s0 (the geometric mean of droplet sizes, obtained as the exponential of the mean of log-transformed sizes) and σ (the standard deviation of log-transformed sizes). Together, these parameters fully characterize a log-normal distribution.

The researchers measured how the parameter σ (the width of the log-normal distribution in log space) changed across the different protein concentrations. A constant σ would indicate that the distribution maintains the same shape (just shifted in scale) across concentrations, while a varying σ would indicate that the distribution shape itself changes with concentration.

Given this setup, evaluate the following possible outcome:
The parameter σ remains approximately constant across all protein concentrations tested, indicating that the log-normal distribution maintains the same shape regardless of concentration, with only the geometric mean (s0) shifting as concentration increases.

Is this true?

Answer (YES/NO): YES